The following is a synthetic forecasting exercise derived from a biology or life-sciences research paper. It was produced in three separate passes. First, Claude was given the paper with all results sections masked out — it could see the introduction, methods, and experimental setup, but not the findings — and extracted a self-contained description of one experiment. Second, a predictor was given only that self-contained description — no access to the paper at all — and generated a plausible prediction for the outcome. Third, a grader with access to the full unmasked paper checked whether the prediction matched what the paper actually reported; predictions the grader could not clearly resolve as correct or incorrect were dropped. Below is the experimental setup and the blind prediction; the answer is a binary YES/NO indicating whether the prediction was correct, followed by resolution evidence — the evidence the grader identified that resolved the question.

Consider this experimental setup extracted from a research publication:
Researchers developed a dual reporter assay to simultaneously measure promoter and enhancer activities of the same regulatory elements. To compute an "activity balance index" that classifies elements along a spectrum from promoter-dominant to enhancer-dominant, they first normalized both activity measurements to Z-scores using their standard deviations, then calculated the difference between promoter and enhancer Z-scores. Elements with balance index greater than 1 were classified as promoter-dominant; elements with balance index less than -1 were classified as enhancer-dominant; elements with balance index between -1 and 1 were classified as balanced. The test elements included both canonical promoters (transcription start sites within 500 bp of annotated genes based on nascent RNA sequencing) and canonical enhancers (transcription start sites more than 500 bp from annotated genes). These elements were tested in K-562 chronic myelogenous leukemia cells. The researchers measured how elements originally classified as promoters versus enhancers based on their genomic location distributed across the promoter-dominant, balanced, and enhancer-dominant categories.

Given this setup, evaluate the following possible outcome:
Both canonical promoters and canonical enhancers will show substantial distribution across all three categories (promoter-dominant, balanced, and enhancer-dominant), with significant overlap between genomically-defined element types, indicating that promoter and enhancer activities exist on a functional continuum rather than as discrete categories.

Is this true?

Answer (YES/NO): NO